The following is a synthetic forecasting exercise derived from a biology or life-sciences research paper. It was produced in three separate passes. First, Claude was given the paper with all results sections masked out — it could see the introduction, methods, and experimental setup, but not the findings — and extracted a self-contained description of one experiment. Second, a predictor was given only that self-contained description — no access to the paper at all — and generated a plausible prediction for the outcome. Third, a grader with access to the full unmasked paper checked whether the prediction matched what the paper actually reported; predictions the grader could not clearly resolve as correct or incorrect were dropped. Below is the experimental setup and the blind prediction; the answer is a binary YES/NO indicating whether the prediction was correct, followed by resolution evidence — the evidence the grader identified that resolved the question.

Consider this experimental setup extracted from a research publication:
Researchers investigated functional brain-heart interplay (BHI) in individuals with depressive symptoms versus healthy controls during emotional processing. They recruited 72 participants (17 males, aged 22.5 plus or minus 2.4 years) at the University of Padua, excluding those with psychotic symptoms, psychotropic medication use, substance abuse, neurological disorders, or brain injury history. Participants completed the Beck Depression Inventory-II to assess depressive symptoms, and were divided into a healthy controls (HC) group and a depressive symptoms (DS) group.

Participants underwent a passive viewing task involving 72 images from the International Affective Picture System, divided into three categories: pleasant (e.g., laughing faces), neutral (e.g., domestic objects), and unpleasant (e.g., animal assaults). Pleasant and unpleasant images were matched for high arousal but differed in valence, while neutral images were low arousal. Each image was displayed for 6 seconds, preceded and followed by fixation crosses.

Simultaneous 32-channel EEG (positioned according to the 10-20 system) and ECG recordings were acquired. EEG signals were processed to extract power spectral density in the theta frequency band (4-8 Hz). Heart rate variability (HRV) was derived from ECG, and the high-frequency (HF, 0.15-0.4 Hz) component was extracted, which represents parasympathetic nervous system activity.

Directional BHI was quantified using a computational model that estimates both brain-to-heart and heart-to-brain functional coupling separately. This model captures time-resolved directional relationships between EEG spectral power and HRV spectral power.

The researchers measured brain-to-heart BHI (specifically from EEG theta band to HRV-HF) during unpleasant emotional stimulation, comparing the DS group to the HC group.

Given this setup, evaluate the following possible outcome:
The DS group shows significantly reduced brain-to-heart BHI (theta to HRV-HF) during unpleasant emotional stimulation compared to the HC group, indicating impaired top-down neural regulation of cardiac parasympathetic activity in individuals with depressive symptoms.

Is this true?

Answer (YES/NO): NO